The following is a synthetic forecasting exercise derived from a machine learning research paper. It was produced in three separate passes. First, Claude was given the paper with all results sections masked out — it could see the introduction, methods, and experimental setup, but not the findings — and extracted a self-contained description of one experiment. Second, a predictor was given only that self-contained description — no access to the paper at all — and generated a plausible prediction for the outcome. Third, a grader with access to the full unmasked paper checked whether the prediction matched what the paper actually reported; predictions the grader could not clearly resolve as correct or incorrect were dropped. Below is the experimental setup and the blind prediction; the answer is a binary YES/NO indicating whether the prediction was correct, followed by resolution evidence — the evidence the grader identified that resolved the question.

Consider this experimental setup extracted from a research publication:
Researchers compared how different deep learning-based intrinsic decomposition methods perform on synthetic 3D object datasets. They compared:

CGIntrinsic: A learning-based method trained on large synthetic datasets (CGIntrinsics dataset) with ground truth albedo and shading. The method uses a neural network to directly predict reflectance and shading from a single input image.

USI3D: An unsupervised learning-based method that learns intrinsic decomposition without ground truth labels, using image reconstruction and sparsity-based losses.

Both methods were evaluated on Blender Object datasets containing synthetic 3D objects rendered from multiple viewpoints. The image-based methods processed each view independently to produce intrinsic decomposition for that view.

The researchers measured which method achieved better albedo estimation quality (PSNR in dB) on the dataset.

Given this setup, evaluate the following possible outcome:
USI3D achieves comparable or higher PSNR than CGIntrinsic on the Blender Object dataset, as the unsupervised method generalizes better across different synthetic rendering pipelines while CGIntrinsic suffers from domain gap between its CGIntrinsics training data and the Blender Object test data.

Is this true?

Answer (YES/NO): YES